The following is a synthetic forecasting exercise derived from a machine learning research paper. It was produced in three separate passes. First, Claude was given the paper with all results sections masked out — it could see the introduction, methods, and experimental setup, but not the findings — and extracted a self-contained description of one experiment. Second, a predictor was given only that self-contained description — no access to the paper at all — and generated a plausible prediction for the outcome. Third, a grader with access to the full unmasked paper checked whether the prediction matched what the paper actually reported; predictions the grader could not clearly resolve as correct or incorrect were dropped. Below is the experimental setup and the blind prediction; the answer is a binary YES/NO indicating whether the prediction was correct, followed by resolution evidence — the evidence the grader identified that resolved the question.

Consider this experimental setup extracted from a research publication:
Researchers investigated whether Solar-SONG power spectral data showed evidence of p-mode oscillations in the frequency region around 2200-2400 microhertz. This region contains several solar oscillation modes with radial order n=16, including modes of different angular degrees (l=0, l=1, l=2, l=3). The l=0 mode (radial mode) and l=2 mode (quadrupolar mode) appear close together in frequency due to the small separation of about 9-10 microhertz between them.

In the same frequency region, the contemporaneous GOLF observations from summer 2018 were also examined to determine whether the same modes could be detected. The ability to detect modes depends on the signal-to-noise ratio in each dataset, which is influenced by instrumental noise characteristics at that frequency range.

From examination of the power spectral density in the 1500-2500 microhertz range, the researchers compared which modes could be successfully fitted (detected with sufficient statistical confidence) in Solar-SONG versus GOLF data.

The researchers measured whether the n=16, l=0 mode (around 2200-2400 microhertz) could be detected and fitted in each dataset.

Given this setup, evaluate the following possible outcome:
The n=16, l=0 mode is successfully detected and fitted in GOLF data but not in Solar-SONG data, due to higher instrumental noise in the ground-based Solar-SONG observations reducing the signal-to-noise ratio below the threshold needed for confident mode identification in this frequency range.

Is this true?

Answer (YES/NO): NO